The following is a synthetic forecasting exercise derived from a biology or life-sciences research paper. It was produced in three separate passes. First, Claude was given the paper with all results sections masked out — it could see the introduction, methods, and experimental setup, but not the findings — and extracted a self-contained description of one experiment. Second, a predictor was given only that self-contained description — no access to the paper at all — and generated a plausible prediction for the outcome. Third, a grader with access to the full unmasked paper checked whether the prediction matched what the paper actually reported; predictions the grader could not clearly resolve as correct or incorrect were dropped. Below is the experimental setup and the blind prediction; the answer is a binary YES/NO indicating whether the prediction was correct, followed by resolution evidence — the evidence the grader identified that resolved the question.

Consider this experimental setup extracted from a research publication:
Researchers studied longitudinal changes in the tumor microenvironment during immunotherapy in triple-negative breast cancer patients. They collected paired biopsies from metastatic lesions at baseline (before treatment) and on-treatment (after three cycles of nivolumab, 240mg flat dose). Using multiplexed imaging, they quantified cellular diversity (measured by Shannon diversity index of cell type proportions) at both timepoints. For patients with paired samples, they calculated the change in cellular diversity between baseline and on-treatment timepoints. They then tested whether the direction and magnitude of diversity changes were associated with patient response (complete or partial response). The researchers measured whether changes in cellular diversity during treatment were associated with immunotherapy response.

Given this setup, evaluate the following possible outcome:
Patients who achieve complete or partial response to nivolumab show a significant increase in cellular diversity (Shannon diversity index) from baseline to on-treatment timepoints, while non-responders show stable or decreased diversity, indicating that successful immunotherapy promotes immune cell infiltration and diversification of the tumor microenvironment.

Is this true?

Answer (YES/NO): NO